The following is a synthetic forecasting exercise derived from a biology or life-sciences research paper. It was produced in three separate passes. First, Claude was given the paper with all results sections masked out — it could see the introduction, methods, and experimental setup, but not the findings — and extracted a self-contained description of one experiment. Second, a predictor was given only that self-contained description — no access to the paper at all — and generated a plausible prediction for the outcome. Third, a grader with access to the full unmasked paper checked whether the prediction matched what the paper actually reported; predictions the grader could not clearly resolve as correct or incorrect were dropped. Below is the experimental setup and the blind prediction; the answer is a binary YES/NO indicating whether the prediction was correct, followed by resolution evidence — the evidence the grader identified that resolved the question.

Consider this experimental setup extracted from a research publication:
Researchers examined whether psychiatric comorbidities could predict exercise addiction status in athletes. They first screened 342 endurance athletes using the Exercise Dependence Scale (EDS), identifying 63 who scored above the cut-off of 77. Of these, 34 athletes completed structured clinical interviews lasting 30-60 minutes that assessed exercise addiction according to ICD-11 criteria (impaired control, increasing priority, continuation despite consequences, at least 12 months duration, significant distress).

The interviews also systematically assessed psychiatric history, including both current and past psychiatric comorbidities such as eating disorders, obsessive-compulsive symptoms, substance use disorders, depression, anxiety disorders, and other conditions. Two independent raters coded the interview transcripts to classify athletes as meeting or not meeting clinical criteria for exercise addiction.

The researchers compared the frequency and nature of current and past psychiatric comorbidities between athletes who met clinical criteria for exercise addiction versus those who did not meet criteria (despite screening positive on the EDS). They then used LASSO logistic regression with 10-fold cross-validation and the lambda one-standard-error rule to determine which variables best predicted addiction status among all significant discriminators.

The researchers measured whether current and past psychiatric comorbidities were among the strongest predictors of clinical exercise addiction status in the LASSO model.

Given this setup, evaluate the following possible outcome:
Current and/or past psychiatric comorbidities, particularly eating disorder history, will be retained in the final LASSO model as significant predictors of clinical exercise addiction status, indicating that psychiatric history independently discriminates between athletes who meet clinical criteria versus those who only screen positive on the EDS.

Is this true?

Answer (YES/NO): YES